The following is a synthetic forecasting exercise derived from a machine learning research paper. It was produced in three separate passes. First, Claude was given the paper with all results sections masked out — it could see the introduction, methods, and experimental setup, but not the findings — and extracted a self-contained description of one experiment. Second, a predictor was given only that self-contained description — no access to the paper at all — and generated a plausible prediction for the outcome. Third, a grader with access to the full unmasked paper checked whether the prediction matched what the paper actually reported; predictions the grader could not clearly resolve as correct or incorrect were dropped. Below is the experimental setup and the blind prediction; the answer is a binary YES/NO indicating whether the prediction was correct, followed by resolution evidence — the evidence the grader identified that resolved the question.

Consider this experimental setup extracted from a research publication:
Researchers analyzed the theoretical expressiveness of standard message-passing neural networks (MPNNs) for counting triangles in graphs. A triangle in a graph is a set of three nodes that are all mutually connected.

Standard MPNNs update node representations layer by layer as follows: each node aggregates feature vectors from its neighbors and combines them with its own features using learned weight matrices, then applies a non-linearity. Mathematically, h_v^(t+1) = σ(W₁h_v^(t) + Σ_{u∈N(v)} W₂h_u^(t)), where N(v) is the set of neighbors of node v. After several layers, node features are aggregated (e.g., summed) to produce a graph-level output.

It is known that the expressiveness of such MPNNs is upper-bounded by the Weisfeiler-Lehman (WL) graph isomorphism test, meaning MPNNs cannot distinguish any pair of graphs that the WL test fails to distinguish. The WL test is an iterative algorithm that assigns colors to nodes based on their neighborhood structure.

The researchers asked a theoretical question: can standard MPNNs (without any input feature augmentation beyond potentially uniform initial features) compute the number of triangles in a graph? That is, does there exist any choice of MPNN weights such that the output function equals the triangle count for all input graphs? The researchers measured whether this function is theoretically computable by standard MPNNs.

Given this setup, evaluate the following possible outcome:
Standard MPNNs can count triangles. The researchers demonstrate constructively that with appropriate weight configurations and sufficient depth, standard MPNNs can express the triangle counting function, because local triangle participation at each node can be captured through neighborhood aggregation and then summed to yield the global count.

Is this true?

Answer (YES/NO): NO